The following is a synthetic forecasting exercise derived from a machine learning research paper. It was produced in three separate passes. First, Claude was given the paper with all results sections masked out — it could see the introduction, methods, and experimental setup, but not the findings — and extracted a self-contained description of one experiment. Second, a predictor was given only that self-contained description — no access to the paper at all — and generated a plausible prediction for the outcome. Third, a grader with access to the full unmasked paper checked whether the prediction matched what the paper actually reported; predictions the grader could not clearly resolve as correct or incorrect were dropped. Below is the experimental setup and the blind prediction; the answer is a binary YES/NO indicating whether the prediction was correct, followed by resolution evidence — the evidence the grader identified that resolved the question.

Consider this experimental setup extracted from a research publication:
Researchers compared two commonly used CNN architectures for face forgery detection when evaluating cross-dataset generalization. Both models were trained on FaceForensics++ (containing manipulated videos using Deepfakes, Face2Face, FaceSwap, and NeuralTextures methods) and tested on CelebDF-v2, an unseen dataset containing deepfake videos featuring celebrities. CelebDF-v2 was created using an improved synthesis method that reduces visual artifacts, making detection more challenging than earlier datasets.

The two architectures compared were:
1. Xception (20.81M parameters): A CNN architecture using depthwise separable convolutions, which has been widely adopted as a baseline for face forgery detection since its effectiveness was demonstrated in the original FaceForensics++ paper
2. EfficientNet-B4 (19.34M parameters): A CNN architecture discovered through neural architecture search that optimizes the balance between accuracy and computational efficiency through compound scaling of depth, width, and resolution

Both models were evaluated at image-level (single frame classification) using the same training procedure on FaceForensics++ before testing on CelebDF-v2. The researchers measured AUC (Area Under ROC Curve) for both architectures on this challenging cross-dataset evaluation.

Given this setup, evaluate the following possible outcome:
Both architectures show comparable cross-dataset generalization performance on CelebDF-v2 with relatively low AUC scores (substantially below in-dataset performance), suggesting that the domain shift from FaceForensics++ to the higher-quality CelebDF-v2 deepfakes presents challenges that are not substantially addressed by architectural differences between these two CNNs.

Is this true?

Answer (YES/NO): YES